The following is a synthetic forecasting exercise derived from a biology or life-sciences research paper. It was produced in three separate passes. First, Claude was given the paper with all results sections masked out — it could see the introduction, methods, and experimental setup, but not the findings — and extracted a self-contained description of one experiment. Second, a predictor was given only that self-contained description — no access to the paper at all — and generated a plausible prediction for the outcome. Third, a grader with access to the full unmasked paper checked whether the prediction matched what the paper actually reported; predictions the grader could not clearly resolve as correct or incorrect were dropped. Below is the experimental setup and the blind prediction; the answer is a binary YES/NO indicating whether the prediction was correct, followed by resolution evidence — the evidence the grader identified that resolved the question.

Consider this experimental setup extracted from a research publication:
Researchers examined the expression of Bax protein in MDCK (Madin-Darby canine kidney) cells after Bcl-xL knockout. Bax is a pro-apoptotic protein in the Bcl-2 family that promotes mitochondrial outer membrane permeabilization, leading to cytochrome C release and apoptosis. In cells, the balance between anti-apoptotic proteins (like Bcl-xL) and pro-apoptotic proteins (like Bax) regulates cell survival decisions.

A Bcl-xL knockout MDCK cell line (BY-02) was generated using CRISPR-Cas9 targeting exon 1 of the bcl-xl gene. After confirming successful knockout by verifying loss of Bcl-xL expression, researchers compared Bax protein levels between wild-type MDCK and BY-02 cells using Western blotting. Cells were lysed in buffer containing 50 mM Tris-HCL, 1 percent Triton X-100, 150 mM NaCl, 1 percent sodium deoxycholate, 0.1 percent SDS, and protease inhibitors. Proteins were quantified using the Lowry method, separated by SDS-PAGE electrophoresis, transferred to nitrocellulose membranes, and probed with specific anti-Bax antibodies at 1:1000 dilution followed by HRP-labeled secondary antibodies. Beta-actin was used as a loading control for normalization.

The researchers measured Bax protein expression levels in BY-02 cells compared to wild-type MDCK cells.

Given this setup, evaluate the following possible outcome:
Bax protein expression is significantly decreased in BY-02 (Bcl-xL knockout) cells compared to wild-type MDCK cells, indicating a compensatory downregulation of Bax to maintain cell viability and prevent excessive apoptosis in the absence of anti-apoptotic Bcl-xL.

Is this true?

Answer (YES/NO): NO